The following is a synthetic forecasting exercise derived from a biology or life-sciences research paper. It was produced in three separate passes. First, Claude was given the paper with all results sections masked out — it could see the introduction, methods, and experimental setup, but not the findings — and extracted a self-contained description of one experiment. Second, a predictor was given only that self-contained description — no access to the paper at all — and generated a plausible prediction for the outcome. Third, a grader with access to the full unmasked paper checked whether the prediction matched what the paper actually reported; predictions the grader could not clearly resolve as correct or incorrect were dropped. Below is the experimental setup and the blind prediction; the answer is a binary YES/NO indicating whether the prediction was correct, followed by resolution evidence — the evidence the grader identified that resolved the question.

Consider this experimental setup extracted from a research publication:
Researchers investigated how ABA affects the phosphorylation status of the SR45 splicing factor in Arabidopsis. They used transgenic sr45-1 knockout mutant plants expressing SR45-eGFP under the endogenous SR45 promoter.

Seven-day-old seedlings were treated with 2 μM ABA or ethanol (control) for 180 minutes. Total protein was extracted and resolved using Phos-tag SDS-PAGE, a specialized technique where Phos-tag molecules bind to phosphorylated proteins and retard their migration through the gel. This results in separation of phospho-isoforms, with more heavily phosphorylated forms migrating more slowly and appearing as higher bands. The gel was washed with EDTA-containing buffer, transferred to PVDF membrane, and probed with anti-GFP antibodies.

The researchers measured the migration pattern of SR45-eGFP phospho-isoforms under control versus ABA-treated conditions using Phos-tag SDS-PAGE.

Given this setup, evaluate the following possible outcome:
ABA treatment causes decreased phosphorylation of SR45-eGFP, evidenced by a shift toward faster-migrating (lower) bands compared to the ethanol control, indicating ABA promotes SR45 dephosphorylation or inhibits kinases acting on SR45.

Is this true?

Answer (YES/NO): YES